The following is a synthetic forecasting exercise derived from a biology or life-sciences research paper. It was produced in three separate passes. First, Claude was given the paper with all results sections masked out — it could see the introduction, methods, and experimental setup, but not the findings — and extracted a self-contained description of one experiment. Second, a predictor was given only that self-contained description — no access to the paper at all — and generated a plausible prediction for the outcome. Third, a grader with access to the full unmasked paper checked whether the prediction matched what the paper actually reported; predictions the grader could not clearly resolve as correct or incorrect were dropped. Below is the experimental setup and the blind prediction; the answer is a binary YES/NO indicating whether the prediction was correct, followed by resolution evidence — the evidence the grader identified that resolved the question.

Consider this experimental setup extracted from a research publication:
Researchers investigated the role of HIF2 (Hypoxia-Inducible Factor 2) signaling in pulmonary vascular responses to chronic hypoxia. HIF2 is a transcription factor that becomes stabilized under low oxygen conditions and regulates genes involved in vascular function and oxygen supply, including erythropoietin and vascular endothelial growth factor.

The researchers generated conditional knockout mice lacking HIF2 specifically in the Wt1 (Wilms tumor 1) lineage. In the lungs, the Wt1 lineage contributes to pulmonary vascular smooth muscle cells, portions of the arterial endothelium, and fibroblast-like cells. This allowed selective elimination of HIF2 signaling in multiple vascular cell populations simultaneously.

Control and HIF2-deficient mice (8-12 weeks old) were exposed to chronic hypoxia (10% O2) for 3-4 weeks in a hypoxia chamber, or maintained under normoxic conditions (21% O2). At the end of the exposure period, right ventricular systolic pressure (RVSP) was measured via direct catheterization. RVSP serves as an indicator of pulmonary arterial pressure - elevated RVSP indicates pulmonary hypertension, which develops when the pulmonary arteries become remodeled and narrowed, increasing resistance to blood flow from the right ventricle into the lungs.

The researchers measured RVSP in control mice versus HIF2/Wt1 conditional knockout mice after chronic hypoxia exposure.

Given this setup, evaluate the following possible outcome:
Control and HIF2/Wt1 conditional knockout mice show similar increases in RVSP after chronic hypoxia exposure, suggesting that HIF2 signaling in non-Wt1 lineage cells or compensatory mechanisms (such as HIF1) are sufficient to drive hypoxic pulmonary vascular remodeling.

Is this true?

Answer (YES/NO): NO